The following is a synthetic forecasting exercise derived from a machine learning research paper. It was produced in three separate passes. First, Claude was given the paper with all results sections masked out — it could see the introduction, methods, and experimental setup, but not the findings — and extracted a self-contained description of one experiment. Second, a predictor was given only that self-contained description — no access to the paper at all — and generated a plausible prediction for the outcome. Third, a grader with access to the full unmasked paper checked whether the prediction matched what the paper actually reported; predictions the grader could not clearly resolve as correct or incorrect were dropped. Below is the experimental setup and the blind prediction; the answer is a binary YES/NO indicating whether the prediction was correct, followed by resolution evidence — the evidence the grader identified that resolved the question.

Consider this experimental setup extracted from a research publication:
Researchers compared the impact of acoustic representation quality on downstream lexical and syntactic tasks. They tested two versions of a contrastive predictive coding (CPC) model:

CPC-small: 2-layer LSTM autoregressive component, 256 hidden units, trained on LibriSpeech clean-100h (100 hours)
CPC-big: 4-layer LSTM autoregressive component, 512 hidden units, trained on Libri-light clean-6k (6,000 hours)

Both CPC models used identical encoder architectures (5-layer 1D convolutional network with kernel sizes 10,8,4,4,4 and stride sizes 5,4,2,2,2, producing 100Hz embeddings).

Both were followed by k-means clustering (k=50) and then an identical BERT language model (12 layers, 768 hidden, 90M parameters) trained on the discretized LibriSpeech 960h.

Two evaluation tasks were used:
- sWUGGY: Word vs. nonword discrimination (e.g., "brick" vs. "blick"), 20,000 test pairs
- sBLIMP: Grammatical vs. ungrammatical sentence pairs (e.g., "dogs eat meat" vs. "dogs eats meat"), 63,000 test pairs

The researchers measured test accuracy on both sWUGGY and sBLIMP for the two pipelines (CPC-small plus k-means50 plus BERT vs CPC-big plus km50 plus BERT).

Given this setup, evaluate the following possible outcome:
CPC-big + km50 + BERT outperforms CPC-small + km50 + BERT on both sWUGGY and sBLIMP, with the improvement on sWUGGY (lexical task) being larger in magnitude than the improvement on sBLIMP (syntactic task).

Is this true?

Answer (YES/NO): YES